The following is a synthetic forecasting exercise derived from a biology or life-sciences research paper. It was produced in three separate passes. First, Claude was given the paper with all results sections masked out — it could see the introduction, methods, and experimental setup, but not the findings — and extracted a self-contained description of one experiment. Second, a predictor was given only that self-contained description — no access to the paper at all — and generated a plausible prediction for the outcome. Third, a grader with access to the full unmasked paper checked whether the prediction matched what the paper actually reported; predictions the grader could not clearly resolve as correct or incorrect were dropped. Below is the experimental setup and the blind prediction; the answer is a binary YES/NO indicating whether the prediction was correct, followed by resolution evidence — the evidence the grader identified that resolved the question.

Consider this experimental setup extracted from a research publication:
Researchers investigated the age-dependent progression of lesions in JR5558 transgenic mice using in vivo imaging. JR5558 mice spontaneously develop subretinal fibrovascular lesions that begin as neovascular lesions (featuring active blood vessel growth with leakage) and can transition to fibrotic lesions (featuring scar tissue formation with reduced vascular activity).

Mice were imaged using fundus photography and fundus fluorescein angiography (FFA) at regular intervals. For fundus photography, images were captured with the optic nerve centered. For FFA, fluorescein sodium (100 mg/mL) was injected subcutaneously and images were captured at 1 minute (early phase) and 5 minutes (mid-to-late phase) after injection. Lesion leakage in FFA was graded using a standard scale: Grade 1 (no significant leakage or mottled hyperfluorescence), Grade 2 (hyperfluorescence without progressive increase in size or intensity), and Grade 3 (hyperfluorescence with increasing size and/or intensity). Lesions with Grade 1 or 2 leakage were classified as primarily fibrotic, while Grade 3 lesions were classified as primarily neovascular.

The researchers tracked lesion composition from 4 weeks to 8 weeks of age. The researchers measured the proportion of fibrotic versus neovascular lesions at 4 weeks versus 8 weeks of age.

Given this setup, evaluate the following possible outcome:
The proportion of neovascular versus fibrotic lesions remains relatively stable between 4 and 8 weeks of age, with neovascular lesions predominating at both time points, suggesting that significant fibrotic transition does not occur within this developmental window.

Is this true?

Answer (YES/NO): NO